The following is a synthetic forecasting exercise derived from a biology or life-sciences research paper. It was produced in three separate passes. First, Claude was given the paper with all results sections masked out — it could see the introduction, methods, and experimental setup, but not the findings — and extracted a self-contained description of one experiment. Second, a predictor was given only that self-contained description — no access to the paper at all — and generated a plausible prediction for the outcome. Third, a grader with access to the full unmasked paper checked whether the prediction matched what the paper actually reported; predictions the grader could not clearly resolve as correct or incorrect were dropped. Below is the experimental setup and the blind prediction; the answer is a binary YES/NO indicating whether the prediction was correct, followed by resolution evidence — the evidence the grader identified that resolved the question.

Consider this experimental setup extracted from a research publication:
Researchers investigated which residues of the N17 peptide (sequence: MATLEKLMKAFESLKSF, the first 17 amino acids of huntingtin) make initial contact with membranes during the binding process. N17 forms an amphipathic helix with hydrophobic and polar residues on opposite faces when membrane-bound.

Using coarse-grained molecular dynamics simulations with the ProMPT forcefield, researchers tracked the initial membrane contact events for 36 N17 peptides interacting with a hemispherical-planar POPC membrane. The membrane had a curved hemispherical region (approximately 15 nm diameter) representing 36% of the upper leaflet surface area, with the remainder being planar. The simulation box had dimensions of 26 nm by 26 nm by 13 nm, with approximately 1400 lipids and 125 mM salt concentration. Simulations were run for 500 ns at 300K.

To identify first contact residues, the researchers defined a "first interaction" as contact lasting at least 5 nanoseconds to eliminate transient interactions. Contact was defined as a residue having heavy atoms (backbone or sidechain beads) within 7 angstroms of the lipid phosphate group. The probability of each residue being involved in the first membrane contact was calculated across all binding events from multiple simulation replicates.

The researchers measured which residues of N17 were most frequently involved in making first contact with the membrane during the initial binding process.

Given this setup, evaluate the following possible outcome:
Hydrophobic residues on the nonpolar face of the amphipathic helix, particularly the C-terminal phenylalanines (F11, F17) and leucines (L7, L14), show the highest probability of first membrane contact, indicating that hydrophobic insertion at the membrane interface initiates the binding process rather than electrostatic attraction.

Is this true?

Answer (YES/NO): NO